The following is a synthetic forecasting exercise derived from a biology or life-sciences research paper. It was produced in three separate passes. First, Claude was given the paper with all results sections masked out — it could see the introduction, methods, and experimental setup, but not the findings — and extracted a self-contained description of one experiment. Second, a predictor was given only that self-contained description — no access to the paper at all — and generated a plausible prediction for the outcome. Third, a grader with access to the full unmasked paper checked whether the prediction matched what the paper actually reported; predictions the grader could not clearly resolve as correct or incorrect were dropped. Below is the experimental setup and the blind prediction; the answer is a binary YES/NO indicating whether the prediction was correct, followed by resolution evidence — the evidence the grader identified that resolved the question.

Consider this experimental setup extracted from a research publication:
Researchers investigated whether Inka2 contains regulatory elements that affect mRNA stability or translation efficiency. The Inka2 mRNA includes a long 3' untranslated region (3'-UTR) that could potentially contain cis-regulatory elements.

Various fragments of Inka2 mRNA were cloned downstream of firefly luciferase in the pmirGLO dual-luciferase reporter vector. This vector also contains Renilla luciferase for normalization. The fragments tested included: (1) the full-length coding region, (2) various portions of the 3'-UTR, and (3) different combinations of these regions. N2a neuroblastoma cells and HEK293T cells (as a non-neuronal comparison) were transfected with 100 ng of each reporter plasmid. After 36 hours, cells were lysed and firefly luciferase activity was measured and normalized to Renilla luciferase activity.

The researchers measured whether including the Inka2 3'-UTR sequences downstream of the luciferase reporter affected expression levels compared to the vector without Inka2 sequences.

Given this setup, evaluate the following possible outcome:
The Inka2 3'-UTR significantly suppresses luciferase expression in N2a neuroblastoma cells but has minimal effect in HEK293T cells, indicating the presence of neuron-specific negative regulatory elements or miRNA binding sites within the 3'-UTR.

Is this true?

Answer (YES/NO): NO